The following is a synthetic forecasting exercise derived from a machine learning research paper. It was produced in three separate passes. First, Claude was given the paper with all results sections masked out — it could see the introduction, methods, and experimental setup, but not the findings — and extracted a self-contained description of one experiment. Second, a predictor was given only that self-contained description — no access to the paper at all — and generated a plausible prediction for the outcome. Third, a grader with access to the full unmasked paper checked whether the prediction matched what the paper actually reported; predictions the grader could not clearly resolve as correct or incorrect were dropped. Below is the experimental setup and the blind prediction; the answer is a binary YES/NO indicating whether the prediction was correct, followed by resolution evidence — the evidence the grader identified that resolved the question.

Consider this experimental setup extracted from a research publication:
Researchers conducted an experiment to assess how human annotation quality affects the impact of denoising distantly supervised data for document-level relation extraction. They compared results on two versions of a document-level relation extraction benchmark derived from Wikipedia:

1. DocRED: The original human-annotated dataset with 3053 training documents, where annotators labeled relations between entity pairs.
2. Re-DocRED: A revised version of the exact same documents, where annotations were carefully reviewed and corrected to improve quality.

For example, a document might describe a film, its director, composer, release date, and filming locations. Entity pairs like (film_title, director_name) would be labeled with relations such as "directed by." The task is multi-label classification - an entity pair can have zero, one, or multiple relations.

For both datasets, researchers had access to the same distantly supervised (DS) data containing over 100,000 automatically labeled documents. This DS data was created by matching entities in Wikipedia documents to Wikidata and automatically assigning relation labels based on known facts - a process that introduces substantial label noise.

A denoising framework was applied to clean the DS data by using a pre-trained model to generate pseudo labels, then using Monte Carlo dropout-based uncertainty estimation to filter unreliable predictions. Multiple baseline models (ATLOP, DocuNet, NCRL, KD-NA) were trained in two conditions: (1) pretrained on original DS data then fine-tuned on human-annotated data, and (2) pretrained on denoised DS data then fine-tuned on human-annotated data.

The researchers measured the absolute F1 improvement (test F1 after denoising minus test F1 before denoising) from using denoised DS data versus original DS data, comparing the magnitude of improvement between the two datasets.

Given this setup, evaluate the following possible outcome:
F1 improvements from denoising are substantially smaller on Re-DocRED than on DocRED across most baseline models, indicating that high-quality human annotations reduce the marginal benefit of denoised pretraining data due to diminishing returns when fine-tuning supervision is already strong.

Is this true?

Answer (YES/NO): NO